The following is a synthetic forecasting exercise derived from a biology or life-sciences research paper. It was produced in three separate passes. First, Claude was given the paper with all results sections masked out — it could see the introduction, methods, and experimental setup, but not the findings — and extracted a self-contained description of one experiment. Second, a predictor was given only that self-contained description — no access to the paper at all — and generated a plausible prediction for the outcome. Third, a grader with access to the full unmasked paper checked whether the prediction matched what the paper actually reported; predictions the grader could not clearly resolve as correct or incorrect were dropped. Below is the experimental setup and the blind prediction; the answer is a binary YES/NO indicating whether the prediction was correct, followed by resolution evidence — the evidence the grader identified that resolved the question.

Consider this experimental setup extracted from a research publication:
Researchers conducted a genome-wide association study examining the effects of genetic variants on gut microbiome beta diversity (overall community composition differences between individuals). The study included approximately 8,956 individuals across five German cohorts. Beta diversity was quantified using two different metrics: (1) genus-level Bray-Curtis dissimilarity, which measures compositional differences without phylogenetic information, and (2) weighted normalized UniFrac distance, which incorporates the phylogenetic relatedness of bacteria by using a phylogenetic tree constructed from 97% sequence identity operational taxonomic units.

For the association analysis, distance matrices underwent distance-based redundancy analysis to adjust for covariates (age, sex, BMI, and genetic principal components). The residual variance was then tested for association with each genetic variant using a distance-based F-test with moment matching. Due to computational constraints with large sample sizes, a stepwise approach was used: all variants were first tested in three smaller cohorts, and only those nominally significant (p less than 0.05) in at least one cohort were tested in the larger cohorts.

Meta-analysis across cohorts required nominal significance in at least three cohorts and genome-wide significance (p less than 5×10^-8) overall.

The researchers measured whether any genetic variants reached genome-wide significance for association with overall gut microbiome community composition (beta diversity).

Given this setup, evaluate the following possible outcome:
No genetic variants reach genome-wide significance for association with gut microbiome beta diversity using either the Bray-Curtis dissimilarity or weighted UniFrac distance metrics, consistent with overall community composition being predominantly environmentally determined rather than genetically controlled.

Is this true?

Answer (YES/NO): NO